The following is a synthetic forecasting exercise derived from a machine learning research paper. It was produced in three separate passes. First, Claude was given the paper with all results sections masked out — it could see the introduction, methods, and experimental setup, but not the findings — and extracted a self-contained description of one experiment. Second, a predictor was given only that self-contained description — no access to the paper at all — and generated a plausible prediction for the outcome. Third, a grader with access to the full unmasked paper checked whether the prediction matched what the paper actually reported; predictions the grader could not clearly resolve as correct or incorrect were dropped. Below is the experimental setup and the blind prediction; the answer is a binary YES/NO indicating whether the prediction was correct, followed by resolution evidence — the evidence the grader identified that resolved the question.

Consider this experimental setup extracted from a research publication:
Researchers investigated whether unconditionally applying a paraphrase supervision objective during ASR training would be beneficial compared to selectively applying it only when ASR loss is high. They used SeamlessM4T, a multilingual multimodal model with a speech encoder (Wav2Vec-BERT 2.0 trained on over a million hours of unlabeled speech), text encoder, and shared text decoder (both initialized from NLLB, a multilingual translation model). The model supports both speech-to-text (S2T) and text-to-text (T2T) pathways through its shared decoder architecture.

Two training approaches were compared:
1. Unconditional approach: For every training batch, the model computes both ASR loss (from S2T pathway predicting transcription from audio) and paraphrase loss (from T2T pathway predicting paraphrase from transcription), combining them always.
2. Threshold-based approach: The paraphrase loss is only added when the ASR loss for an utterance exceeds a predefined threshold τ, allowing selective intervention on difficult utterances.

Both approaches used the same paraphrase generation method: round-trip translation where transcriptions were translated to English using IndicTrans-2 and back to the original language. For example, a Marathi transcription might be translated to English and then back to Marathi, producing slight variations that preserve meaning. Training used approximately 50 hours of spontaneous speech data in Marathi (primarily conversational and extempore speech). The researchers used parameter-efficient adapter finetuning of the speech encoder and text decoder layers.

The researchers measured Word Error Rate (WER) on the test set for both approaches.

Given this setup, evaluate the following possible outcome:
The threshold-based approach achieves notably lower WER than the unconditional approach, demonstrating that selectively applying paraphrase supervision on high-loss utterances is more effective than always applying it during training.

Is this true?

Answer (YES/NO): YES